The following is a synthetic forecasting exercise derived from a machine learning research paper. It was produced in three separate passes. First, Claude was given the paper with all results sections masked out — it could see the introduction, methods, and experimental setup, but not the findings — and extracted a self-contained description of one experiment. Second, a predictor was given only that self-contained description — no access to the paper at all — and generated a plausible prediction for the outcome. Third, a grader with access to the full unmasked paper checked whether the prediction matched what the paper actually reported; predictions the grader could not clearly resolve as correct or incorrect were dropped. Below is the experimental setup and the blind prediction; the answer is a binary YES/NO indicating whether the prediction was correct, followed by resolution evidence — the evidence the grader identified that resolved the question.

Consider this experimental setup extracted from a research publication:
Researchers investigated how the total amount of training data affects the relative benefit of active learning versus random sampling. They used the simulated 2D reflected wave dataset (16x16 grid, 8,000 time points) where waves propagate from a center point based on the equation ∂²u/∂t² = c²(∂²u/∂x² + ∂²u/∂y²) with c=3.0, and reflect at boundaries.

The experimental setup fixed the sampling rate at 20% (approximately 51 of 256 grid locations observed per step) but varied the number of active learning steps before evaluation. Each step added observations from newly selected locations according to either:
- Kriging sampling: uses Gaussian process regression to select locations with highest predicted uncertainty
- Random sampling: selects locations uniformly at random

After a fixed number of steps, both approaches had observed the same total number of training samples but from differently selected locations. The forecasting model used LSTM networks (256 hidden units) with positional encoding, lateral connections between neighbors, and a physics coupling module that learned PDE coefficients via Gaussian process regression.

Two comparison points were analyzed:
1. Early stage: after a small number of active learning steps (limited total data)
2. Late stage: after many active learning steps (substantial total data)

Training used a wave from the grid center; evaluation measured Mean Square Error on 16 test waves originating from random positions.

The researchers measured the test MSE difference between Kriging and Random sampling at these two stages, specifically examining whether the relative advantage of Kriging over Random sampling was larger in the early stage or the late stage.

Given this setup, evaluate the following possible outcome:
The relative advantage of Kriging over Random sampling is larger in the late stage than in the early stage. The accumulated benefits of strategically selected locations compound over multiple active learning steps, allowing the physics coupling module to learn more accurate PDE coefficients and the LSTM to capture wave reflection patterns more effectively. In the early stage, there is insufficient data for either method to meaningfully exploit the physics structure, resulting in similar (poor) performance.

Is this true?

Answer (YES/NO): NO